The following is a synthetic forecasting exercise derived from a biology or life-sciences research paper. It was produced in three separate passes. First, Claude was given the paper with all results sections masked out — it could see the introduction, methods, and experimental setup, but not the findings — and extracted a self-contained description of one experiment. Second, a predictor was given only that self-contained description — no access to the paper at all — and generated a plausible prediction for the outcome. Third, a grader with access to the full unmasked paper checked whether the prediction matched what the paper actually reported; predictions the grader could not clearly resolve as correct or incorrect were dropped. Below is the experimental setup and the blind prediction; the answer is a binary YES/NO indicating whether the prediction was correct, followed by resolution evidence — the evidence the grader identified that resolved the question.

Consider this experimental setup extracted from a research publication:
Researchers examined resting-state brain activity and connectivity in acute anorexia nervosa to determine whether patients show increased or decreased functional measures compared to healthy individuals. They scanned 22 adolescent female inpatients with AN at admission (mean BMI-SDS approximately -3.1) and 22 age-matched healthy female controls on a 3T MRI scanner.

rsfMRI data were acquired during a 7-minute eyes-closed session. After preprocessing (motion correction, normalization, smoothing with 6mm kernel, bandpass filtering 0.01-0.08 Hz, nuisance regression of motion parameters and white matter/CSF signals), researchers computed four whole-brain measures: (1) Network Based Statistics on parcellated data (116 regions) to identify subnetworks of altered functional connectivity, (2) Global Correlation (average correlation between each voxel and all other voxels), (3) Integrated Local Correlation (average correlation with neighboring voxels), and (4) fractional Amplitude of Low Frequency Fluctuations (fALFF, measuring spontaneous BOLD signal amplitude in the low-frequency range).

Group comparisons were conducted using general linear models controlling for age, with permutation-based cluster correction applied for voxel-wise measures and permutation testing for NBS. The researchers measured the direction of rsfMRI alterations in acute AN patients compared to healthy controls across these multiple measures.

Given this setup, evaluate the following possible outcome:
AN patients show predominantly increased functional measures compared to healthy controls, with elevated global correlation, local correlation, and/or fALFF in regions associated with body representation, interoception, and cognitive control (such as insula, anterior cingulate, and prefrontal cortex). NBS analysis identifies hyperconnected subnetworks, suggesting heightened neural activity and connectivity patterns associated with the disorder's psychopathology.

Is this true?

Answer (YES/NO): NO